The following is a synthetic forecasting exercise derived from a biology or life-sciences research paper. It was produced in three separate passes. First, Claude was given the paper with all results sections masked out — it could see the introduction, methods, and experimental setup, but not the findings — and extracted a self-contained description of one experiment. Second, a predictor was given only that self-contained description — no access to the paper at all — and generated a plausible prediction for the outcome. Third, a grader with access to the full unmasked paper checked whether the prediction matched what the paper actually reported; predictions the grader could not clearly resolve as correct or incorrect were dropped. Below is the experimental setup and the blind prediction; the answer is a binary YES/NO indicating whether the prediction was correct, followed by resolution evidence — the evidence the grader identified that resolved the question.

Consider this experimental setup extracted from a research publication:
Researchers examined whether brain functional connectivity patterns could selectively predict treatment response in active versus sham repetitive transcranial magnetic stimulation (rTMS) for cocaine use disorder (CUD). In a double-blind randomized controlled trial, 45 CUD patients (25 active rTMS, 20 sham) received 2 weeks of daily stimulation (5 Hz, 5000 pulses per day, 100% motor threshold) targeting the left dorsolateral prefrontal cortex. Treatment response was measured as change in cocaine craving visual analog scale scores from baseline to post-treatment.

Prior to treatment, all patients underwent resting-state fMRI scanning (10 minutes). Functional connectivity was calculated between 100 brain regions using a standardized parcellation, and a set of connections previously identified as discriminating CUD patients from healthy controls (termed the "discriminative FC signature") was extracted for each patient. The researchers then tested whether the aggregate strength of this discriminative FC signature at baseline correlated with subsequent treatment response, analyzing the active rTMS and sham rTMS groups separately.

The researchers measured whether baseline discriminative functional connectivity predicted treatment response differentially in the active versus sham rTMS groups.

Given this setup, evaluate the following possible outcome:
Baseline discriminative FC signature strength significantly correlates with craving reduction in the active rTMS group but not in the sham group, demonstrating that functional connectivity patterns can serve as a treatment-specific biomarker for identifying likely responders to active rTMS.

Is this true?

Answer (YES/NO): YES